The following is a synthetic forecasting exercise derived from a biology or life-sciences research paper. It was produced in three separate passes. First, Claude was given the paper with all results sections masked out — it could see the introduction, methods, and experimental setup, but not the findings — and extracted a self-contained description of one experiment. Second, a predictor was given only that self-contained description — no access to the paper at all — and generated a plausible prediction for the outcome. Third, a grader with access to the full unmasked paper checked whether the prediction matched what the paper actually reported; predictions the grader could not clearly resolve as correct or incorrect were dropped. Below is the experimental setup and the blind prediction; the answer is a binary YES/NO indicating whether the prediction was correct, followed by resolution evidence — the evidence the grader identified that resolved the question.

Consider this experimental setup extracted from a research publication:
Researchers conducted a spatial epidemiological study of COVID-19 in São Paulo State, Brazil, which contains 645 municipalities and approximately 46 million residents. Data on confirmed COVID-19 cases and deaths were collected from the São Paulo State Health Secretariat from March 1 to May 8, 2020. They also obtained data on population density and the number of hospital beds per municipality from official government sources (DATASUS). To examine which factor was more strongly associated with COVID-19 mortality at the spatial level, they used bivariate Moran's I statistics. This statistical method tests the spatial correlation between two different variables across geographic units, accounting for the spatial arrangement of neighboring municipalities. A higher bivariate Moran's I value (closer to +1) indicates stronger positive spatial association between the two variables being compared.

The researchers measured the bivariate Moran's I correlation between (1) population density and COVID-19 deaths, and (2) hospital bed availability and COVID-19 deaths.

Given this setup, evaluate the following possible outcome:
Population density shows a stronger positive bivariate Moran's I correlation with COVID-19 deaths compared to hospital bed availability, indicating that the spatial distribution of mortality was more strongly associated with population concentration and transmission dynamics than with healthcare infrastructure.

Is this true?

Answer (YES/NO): YES